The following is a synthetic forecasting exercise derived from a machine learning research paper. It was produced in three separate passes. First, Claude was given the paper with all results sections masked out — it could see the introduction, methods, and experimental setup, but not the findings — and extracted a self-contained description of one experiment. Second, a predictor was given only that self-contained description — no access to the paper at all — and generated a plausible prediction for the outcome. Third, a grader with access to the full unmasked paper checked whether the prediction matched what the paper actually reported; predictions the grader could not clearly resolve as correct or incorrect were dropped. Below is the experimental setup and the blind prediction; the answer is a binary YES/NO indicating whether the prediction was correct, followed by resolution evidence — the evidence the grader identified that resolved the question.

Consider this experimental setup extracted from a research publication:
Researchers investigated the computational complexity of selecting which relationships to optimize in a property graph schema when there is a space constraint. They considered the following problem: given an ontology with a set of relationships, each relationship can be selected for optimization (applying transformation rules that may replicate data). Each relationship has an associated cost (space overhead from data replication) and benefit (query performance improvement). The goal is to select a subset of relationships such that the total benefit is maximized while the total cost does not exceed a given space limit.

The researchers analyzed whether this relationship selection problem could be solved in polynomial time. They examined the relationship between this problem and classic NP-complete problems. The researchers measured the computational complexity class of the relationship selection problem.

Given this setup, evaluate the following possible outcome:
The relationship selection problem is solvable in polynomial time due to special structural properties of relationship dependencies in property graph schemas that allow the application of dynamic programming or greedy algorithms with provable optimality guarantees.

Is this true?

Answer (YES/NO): NO